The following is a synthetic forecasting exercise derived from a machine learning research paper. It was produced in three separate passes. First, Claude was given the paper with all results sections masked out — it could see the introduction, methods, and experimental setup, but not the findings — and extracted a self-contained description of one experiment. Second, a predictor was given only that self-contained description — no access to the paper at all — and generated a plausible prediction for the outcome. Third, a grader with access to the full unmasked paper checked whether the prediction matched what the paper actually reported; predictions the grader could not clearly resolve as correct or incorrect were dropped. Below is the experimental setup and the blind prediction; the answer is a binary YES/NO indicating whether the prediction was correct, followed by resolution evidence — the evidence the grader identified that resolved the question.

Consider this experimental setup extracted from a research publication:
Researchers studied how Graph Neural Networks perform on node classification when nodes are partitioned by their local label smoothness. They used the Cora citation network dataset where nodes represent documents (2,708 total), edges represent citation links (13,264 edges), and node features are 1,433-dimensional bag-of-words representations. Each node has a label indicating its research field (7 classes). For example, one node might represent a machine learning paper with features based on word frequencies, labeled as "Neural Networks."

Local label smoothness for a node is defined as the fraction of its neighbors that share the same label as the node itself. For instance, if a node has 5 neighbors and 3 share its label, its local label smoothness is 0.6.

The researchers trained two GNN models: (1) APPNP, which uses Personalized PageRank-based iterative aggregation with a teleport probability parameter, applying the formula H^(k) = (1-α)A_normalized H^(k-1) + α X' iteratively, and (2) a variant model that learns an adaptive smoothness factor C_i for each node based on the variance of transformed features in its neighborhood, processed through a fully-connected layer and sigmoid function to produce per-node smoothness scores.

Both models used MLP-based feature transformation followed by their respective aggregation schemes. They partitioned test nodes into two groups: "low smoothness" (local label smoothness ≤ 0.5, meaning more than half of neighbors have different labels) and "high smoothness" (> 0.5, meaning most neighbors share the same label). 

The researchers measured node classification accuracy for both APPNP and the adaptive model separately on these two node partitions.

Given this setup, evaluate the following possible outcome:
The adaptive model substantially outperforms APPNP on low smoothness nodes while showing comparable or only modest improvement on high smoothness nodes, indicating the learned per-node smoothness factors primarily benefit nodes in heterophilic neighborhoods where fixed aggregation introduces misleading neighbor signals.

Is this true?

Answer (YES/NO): NO